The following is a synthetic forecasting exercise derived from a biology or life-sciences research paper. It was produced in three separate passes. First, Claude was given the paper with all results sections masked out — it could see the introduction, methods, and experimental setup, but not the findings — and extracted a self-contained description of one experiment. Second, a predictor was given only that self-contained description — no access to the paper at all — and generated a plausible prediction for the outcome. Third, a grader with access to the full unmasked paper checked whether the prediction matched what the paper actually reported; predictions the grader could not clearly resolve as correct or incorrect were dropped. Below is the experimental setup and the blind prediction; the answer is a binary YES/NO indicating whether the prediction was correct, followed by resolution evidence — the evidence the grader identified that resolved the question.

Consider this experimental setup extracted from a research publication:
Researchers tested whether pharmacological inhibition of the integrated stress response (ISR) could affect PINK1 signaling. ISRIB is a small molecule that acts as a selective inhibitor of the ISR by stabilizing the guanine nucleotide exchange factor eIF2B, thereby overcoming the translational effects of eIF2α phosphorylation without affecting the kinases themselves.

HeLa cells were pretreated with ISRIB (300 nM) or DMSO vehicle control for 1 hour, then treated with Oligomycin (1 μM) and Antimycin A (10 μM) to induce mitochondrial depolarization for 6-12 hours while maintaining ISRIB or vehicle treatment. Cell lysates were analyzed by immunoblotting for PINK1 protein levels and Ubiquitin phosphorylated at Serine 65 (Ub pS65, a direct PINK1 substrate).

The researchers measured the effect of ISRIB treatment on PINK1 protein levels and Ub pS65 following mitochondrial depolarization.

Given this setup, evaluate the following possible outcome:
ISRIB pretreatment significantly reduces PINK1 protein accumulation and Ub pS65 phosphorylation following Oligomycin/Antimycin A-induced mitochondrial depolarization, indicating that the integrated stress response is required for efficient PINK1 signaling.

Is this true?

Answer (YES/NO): NO